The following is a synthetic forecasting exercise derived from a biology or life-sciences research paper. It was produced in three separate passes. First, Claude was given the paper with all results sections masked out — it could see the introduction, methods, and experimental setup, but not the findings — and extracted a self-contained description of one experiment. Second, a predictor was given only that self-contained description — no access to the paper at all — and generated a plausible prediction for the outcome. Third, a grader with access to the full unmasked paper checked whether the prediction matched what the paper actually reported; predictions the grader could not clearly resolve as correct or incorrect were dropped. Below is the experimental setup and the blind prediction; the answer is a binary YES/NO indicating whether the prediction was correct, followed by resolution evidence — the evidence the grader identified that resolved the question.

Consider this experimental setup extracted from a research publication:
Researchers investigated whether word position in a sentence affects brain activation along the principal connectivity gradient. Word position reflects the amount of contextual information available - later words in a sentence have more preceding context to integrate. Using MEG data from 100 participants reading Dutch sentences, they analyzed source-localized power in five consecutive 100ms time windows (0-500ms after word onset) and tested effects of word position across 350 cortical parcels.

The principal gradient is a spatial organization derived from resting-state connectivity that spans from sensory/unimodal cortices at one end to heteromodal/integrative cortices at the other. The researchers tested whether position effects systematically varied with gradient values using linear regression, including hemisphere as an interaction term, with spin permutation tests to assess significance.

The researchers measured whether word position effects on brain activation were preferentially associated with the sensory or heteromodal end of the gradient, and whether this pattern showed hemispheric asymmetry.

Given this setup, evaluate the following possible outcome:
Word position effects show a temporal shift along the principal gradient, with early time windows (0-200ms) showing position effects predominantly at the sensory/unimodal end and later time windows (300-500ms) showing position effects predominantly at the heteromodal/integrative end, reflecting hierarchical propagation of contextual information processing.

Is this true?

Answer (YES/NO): NO